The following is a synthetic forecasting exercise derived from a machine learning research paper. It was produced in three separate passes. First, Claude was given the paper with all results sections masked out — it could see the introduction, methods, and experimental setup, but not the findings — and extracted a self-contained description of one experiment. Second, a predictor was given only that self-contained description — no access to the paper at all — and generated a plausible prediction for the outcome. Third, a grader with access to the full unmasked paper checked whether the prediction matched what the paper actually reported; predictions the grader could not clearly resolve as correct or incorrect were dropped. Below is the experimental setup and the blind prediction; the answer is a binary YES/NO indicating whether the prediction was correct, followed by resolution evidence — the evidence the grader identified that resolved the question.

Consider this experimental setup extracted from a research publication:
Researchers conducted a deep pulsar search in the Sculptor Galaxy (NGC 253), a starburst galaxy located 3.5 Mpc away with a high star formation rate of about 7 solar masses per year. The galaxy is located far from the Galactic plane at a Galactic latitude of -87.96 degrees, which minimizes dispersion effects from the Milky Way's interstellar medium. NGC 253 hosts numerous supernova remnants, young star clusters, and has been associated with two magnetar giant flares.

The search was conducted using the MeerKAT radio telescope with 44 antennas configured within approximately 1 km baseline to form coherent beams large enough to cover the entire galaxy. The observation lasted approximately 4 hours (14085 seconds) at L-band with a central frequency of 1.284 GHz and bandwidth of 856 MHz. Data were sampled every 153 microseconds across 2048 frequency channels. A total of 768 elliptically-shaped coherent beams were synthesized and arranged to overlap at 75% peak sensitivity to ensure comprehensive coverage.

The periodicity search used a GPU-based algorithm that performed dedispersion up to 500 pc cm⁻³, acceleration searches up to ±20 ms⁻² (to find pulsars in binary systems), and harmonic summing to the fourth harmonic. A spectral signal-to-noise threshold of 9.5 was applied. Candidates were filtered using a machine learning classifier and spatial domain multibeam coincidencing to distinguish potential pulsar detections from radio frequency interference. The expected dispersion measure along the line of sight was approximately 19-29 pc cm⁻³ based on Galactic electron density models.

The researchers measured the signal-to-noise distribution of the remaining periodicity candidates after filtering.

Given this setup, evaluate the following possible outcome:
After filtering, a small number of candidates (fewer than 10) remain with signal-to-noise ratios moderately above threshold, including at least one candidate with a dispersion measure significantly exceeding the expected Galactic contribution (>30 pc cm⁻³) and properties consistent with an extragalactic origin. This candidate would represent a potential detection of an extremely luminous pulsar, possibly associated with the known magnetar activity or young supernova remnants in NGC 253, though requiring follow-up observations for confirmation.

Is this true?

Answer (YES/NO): NO